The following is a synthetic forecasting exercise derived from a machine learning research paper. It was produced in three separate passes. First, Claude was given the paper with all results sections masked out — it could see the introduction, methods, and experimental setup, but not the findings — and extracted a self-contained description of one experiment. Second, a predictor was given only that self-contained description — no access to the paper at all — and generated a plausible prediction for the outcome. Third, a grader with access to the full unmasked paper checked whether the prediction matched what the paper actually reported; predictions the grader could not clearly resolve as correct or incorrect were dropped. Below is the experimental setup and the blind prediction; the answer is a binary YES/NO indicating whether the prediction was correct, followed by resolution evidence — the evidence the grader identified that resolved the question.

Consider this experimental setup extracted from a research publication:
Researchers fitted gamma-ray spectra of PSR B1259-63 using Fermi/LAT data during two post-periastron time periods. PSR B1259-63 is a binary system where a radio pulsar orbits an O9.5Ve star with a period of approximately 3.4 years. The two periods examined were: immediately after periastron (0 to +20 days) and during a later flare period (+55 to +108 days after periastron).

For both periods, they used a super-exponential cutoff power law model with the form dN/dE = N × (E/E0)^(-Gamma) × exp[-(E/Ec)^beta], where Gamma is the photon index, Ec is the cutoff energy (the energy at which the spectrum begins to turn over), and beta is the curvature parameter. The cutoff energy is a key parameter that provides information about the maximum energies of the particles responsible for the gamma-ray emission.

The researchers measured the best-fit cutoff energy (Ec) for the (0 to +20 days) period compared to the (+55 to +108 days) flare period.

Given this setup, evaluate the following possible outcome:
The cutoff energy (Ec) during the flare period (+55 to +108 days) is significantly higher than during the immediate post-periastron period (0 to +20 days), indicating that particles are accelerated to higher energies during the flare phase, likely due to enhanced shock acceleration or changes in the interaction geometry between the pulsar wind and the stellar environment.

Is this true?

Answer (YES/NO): YES